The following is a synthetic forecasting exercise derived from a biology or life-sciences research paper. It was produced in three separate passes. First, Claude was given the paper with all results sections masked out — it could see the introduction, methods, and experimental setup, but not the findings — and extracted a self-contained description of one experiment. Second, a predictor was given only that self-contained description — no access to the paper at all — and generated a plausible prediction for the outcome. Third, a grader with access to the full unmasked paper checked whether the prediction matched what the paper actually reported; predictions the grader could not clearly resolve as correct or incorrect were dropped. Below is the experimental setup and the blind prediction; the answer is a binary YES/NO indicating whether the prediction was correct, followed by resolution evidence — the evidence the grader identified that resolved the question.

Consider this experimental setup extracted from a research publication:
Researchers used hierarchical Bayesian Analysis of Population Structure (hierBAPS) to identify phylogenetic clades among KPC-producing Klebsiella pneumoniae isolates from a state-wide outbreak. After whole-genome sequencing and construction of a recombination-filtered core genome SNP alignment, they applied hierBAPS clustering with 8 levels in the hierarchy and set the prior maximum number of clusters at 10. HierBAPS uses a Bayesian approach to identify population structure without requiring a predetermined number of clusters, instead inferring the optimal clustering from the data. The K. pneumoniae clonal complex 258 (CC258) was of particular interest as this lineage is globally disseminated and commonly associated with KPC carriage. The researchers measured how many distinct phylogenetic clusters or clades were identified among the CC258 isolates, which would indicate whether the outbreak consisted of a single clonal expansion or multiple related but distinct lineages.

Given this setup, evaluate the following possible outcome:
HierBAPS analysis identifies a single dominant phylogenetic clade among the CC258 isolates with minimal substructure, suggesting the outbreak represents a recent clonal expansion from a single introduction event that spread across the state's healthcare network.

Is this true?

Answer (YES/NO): NO